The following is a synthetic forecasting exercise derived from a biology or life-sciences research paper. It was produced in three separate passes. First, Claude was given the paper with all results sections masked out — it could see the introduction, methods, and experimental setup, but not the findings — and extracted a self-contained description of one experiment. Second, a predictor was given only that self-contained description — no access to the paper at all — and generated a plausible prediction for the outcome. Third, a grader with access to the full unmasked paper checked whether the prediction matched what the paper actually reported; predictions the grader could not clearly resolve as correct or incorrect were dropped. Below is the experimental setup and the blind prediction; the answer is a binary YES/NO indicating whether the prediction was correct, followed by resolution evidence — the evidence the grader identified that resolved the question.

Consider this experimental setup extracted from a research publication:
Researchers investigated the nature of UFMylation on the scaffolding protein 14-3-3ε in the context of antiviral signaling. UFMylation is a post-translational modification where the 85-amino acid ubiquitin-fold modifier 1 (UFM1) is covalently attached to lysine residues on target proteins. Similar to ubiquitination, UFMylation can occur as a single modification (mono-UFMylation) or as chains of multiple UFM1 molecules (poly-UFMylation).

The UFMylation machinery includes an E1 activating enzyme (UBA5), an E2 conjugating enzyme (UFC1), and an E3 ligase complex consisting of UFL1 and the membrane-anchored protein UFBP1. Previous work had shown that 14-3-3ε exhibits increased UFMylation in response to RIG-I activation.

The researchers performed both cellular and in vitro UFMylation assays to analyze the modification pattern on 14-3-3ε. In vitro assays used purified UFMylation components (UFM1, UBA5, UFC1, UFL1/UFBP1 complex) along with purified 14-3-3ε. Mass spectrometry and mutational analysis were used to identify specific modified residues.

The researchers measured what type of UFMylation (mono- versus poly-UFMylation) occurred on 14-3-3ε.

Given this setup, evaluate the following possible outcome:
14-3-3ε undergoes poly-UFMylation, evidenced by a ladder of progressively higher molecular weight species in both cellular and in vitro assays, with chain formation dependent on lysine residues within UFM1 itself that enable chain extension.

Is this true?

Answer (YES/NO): NO